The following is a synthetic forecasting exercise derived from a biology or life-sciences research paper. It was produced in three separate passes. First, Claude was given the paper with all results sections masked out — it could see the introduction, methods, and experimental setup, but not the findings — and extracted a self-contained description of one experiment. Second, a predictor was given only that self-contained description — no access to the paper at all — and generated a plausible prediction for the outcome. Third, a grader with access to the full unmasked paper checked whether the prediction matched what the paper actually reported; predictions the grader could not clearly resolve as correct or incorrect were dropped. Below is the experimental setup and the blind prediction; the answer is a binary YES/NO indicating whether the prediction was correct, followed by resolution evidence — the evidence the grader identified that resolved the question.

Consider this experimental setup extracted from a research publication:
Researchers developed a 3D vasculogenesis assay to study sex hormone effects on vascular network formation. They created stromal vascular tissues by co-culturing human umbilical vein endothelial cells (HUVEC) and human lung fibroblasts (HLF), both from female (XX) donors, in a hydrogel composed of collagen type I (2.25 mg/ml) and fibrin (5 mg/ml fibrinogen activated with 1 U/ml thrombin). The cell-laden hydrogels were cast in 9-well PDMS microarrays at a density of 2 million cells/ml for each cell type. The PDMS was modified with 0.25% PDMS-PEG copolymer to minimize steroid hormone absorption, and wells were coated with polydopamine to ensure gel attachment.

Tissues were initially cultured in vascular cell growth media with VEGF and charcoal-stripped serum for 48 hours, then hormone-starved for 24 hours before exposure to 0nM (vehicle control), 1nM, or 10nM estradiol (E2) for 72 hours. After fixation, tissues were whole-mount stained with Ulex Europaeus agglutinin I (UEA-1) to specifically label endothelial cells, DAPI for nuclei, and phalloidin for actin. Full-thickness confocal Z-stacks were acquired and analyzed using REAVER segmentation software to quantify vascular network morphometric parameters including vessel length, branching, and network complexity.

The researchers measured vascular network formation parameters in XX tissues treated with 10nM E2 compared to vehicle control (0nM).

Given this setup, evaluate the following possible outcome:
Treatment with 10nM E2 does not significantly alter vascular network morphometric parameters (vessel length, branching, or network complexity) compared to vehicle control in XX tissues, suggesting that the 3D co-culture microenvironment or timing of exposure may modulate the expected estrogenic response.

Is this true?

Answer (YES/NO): NO